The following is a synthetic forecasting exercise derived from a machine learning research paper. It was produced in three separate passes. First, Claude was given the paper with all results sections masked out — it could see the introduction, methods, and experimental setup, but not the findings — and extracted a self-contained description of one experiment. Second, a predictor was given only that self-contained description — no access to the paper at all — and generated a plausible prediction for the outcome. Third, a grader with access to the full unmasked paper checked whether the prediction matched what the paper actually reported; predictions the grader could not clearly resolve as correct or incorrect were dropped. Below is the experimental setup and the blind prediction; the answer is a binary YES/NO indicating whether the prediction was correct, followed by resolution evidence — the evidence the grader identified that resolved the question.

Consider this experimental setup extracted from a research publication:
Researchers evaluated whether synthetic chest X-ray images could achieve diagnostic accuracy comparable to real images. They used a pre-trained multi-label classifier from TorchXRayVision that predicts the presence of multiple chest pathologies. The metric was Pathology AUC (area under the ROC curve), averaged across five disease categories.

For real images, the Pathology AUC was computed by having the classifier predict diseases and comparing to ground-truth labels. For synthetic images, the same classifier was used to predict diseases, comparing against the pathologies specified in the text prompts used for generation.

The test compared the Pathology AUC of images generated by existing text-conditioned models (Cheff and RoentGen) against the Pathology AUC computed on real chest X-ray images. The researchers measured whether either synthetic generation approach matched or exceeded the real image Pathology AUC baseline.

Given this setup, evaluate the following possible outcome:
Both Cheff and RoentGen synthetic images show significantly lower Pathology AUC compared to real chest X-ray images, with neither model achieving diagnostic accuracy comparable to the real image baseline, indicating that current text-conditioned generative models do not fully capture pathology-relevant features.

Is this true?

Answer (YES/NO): NO